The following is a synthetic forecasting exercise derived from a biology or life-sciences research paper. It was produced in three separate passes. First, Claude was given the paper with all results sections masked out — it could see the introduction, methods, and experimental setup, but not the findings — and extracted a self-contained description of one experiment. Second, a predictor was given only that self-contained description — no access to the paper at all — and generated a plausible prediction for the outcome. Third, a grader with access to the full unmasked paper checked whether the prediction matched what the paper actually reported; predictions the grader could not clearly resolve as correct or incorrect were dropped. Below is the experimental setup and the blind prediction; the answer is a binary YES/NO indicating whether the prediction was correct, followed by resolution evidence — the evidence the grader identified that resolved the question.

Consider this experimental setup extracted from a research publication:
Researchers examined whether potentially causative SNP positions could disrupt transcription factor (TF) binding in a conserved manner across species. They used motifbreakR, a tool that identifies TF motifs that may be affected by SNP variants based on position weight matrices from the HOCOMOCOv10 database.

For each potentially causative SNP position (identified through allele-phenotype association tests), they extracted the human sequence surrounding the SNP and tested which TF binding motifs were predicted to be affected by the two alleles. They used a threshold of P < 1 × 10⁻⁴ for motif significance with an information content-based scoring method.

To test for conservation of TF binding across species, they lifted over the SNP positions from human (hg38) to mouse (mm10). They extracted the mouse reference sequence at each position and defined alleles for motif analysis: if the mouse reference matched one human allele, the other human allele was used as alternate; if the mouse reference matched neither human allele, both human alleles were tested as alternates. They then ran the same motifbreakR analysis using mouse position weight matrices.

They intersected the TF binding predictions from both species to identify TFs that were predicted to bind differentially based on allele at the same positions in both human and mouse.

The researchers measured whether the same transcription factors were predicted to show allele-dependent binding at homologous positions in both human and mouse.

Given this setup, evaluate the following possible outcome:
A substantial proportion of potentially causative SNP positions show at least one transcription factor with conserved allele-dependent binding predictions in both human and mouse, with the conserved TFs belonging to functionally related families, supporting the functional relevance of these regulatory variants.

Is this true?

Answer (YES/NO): NO